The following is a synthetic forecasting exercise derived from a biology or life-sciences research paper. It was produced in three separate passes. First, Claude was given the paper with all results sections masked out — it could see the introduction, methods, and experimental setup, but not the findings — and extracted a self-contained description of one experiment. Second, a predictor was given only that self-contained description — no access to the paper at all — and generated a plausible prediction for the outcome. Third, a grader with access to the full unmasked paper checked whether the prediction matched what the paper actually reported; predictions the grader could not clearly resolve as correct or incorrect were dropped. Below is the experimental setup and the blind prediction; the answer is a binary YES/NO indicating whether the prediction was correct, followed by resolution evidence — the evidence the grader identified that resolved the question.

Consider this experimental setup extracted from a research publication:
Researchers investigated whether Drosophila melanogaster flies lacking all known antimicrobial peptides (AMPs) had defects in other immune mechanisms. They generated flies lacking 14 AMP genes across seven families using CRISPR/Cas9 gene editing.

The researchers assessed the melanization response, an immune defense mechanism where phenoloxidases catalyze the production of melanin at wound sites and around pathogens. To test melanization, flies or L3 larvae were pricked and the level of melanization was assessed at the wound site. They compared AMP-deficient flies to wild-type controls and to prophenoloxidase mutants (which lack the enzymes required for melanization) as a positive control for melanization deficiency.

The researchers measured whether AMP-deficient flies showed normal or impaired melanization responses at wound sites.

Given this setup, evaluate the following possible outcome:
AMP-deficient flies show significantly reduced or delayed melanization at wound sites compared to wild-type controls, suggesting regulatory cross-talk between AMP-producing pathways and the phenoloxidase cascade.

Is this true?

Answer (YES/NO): NO